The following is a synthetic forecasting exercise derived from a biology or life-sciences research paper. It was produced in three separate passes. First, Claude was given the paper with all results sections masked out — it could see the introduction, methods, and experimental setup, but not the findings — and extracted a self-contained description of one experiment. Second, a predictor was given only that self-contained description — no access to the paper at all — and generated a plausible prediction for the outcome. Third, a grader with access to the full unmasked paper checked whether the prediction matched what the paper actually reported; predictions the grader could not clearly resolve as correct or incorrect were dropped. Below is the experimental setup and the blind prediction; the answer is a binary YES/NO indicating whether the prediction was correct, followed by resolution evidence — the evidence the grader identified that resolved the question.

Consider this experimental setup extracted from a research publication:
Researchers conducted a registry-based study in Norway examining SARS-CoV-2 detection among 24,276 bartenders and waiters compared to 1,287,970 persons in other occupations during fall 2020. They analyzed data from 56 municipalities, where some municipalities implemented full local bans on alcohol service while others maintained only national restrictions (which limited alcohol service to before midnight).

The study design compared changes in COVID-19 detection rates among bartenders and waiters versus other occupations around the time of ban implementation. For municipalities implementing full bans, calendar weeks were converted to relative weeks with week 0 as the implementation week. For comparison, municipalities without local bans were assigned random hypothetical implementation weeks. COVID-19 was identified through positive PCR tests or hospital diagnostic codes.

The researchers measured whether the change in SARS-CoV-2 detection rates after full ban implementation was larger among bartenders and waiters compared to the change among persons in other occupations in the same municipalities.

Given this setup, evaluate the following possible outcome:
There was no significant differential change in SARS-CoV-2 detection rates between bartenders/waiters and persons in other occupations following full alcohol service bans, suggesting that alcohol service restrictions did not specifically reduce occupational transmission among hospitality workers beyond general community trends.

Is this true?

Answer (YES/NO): NO